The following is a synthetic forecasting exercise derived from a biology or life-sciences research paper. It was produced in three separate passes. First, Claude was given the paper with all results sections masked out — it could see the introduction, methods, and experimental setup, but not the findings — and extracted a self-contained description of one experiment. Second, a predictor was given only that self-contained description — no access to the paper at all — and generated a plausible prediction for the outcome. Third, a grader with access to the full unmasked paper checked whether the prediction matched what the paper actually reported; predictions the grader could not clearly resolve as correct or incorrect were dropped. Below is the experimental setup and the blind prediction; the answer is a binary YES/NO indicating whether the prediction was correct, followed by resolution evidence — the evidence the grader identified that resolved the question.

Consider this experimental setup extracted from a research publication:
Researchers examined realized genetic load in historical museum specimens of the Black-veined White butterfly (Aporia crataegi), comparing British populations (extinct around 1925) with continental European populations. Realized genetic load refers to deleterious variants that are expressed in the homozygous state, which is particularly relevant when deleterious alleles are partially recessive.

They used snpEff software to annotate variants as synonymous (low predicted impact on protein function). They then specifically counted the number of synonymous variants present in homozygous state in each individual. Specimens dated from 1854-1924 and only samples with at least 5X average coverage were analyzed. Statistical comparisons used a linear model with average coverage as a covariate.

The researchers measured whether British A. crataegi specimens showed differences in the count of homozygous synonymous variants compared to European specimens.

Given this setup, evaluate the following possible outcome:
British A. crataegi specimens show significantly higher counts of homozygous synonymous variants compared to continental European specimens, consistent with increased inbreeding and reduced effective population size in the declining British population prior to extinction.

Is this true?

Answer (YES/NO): YES